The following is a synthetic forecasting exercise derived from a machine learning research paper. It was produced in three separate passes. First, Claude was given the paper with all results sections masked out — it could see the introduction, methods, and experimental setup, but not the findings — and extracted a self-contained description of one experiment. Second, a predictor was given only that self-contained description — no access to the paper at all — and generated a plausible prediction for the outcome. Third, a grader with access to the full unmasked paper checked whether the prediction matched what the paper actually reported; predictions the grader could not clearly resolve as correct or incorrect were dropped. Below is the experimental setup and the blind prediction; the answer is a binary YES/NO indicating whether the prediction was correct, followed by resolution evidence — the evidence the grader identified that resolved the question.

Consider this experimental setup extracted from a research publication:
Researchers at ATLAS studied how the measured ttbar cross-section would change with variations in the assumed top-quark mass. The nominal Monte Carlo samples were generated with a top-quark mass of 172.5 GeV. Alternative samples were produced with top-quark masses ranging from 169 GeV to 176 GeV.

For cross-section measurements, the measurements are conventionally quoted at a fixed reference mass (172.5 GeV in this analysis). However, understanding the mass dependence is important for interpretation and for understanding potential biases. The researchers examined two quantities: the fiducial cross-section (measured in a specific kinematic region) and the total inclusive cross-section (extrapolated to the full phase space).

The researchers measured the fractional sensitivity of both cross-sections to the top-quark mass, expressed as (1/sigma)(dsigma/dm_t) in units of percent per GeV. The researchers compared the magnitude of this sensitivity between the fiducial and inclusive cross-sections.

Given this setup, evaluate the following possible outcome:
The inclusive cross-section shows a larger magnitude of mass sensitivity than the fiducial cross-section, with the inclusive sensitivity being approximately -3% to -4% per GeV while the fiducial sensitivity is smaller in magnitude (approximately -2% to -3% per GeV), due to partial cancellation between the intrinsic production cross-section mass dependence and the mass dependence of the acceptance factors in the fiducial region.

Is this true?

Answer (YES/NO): NO